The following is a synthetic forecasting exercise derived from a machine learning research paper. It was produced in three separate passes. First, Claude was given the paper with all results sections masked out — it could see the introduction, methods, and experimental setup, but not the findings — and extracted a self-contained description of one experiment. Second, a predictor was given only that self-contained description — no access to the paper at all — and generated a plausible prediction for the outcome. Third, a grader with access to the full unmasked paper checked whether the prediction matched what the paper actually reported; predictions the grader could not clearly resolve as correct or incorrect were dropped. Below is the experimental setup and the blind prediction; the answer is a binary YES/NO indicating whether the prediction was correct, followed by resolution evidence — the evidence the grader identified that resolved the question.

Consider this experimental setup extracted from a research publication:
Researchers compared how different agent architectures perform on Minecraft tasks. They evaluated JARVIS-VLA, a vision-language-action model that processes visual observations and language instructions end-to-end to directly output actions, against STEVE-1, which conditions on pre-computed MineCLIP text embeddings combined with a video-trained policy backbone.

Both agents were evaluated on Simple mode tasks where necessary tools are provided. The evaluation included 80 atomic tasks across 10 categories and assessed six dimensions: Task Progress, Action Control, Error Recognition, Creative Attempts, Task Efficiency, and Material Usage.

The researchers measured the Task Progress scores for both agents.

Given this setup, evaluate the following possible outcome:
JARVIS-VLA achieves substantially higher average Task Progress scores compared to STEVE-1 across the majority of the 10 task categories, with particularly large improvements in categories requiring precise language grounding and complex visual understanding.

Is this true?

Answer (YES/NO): NO